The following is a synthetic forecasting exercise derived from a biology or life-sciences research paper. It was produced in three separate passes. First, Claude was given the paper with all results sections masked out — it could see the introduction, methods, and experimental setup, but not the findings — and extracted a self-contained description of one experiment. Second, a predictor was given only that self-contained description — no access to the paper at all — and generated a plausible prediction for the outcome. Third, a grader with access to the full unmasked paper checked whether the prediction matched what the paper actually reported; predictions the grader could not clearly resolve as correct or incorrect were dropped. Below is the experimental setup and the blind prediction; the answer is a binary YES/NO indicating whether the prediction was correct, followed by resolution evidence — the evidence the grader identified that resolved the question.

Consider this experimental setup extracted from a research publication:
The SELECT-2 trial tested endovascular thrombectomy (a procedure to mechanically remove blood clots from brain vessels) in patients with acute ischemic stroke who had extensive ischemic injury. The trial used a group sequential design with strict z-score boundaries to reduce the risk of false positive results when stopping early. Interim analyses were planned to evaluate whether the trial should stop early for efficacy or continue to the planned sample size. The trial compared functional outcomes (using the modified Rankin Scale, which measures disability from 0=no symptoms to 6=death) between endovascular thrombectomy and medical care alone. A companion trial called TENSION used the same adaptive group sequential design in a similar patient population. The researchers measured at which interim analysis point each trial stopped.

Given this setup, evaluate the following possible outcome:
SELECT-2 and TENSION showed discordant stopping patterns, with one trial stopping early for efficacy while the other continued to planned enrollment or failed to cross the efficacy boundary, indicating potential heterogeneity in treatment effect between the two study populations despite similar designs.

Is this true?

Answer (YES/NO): NO